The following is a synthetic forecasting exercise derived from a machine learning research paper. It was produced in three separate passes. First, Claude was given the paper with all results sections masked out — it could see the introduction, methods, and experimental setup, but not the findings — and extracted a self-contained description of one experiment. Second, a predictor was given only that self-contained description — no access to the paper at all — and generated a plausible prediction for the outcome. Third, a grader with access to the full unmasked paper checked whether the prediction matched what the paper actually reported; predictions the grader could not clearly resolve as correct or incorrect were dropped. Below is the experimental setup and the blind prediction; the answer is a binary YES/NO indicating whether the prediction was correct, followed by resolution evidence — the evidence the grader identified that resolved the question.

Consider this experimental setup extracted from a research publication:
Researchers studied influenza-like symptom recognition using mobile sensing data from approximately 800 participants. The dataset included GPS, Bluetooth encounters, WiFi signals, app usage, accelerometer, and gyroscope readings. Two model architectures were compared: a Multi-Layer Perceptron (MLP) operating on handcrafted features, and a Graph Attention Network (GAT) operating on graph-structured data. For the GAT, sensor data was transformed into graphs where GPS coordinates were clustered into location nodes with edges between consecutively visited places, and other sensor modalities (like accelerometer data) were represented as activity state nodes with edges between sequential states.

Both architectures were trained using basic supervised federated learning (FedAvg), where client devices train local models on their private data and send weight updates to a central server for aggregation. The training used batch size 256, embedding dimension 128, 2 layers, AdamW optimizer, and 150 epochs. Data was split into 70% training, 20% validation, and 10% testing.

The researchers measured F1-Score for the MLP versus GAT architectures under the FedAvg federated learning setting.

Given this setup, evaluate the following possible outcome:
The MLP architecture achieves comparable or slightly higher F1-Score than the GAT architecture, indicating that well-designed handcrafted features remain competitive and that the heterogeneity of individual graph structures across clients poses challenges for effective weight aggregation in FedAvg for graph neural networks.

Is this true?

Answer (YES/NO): NO